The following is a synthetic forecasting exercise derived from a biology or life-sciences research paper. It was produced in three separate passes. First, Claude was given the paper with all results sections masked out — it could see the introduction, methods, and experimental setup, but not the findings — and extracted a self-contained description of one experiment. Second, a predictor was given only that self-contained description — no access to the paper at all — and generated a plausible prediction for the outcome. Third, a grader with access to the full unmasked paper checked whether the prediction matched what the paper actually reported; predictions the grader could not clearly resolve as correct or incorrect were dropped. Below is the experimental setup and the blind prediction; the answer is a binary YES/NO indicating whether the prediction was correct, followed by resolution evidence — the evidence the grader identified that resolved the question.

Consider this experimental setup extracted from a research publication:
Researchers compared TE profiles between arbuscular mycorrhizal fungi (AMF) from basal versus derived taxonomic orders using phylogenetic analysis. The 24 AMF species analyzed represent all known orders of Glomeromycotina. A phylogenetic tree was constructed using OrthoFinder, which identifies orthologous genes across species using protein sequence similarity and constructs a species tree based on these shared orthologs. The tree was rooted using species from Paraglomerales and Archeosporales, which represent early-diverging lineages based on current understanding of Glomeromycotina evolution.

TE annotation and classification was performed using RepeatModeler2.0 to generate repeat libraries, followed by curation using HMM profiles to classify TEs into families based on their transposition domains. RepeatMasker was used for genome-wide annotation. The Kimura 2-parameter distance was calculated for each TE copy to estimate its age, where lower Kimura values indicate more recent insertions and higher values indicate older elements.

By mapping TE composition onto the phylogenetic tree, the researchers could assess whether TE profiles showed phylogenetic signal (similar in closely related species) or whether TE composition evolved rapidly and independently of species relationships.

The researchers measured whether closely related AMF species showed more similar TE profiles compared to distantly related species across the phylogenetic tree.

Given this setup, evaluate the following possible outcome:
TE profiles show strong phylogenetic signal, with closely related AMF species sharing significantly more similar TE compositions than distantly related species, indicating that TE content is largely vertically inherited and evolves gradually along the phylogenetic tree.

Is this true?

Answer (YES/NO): NO